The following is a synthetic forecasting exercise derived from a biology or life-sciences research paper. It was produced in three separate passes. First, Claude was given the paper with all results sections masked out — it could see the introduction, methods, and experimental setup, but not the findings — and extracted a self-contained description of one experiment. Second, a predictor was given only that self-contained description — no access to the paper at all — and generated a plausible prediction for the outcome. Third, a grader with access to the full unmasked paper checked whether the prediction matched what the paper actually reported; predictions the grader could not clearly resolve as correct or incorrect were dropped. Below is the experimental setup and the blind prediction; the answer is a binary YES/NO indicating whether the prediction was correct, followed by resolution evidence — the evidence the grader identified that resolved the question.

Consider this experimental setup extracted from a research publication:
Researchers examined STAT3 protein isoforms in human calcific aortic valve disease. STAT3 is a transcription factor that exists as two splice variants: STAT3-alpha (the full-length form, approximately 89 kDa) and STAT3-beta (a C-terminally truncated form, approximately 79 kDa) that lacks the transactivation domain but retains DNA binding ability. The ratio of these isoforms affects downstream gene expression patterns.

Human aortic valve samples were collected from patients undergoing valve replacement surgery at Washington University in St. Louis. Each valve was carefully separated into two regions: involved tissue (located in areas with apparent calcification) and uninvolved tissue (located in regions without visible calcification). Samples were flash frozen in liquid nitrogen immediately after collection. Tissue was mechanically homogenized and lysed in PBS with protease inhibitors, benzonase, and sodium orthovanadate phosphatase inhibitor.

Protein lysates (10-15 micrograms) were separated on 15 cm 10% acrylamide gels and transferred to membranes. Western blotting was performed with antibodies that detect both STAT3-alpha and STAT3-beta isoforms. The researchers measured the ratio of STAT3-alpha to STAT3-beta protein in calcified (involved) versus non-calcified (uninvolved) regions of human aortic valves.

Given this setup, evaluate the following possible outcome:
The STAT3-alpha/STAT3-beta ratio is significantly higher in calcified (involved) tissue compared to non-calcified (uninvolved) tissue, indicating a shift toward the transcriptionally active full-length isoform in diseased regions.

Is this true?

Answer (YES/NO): YES